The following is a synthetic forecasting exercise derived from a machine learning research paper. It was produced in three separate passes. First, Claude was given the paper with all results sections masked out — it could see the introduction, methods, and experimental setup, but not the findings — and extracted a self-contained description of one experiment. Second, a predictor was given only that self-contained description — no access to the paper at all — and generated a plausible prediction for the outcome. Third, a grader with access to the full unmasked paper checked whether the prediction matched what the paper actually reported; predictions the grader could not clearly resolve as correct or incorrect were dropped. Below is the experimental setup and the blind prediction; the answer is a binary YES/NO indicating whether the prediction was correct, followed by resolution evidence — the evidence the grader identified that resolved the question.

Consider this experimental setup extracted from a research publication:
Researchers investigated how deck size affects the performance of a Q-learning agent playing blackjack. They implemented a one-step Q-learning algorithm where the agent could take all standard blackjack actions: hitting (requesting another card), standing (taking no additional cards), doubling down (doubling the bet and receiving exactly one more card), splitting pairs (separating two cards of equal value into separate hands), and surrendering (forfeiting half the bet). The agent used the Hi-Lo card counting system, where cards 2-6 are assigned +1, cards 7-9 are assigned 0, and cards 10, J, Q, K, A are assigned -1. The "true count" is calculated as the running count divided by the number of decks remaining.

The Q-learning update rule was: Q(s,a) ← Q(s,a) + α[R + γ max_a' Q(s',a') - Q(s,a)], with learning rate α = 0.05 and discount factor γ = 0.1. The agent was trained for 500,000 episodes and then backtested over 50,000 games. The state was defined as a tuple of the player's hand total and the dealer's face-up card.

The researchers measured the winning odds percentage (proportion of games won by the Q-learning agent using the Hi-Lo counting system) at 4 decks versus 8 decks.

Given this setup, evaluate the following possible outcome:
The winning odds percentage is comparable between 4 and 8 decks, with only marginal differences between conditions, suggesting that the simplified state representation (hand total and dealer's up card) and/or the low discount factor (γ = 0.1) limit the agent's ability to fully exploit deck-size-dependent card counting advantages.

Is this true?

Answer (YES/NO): YES